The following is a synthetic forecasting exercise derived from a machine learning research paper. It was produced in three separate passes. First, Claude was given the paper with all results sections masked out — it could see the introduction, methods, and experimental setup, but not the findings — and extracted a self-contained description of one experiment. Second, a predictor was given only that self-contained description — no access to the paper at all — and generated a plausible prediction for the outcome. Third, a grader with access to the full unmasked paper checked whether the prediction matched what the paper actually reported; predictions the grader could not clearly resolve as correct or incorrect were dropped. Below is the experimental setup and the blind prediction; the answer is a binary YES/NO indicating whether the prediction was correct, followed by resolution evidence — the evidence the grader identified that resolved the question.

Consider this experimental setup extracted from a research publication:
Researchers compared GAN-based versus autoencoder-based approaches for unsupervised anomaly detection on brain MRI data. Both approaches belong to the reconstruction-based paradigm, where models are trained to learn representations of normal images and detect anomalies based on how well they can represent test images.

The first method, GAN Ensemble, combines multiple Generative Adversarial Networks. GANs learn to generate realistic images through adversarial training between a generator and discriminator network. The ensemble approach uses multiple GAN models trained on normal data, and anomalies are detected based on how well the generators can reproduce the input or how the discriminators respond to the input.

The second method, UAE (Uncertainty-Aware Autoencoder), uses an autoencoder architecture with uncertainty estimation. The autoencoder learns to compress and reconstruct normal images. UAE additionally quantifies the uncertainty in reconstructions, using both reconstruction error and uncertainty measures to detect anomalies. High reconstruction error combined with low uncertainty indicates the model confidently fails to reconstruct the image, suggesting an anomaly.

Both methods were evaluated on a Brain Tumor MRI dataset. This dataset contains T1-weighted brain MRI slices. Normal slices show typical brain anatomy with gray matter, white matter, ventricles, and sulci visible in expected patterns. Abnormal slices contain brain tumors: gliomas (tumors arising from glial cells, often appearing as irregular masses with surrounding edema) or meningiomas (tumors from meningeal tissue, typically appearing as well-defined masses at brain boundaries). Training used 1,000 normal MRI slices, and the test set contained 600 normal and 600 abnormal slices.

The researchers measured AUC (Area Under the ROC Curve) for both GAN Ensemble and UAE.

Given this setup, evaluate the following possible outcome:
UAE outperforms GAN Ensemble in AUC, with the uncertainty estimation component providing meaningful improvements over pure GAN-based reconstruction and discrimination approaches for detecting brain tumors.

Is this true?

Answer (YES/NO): YES